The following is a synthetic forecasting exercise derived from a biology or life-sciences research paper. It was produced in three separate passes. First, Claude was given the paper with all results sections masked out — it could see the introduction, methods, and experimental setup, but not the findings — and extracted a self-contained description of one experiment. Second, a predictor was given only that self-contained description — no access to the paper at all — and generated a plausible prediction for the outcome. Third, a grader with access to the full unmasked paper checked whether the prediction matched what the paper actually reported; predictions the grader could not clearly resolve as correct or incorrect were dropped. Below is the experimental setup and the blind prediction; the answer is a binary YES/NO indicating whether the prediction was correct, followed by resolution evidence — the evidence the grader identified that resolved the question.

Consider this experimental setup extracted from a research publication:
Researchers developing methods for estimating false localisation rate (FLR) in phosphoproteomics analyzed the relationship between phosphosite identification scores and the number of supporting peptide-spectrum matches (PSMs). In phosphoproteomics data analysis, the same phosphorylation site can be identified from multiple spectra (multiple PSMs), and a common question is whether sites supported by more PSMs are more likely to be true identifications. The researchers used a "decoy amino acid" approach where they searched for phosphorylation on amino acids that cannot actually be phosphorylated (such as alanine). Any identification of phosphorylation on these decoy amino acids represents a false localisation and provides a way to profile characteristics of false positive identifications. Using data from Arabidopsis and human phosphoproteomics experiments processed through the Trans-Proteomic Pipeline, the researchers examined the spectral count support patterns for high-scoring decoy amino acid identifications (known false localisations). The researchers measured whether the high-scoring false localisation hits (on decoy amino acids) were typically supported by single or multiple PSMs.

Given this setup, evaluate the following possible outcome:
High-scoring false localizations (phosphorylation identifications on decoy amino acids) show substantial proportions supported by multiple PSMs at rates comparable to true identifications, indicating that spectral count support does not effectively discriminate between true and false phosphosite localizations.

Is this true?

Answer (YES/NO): NO